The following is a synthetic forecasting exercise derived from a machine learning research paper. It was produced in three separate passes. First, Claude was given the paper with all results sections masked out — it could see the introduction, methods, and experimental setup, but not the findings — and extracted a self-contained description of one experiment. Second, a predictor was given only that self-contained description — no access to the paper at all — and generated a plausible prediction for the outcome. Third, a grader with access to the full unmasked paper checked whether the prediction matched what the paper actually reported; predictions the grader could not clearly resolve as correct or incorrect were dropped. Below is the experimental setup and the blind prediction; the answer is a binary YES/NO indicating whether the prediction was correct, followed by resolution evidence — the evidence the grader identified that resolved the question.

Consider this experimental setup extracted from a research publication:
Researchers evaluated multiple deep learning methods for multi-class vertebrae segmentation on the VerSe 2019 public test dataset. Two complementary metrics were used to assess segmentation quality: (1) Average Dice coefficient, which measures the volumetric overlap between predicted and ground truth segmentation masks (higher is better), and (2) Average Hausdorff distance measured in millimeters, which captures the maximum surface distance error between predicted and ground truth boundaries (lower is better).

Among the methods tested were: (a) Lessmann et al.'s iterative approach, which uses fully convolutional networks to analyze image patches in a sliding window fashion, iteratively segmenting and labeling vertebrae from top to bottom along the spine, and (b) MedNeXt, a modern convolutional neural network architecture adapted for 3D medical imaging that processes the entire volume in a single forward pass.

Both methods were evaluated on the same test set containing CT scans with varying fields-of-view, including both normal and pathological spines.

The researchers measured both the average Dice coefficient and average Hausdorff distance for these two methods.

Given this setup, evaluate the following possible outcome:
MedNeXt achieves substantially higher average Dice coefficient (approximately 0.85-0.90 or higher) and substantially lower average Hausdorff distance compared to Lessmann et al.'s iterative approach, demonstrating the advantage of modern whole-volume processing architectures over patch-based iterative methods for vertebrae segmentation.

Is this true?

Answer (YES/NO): NO